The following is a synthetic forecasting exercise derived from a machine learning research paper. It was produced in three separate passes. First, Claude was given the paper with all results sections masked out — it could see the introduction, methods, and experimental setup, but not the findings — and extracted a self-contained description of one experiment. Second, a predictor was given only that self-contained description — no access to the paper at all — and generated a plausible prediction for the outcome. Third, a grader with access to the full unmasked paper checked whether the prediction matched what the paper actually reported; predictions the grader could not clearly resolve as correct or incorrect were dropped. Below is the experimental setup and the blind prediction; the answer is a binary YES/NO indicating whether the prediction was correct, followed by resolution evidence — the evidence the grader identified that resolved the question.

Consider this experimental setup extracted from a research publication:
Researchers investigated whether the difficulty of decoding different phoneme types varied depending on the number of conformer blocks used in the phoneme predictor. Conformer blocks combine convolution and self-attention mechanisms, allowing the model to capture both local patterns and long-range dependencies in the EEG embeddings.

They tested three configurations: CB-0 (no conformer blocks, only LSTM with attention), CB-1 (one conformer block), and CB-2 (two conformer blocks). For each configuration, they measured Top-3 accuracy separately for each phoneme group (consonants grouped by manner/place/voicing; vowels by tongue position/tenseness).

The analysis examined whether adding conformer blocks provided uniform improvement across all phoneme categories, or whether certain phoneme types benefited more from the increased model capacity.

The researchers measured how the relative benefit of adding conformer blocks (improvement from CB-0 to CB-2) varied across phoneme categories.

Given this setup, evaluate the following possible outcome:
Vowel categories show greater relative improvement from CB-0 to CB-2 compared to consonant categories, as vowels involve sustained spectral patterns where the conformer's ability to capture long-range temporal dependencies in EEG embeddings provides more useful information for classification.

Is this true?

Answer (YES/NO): NO